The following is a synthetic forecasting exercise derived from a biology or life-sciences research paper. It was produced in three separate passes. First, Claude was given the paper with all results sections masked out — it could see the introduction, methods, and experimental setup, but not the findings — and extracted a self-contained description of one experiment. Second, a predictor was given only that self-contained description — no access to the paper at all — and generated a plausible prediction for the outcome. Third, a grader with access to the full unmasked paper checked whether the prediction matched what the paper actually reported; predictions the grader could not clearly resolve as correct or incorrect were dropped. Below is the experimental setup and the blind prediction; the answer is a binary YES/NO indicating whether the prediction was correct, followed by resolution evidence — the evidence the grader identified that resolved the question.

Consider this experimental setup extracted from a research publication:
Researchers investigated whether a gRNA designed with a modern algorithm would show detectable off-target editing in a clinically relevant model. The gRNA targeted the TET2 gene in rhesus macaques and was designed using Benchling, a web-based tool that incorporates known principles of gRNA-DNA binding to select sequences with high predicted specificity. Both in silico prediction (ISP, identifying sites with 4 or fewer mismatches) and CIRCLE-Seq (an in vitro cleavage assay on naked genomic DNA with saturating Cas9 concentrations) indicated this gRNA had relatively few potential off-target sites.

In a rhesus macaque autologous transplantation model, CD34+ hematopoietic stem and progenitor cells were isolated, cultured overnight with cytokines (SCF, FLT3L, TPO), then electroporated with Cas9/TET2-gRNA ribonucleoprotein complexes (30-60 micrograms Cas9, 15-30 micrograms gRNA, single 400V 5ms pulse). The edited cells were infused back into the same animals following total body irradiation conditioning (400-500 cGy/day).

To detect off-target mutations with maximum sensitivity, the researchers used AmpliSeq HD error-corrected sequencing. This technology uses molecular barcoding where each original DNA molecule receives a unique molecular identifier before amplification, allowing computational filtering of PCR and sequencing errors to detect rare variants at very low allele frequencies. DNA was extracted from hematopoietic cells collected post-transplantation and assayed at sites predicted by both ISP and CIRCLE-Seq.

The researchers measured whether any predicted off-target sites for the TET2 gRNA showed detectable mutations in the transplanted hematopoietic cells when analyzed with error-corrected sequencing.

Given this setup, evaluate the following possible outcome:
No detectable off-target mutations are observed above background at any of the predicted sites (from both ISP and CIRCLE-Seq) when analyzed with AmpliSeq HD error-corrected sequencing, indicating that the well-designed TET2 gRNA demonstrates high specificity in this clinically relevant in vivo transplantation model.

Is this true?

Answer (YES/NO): YES